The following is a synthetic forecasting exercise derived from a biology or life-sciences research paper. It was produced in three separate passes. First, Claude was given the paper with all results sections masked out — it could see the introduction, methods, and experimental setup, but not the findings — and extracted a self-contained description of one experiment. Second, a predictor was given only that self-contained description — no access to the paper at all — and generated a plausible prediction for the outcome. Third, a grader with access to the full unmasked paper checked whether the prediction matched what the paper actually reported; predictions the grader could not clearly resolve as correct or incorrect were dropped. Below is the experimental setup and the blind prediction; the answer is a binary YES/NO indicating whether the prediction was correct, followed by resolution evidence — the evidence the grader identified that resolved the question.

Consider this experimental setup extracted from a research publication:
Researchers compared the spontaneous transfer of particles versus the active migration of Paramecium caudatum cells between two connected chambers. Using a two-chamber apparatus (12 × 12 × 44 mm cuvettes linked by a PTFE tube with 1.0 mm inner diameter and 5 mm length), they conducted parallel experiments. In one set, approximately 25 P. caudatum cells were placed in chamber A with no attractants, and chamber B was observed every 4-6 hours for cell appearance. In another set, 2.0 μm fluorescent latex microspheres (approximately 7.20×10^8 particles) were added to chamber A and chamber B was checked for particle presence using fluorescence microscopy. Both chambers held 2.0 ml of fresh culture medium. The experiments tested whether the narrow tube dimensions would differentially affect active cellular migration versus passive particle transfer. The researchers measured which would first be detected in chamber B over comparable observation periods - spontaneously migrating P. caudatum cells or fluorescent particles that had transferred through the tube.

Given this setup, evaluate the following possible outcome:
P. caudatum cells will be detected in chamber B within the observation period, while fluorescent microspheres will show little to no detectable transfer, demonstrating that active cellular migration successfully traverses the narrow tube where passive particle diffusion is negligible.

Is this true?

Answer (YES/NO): NO